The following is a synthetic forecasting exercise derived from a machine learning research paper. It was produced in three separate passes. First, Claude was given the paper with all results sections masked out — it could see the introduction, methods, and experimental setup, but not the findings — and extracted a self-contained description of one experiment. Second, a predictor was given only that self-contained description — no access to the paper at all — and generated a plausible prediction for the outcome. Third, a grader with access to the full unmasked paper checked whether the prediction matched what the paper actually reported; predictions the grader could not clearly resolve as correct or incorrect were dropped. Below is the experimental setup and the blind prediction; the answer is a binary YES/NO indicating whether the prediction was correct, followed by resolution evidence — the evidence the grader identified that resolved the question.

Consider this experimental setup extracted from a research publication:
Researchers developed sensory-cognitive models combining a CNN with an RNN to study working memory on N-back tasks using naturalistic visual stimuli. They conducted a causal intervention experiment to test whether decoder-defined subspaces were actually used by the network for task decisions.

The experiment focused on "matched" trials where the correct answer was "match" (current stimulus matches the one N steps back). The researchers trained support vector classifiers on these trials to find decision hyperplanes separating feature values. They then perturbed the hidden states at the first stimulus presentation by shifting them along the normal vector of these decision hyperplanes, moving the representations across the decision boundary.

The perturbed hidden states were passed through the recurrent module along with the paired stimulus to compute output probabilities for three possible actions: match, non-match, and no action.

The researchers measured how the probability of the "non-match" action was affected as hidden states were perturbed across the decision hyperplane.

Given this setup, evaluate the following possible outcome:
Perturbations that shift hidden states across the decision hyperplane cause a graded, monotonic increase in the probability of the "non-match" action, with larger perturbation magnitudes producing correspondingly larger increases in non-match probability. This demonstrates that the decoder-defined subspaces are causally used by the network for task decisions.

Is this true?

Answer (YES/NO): NO